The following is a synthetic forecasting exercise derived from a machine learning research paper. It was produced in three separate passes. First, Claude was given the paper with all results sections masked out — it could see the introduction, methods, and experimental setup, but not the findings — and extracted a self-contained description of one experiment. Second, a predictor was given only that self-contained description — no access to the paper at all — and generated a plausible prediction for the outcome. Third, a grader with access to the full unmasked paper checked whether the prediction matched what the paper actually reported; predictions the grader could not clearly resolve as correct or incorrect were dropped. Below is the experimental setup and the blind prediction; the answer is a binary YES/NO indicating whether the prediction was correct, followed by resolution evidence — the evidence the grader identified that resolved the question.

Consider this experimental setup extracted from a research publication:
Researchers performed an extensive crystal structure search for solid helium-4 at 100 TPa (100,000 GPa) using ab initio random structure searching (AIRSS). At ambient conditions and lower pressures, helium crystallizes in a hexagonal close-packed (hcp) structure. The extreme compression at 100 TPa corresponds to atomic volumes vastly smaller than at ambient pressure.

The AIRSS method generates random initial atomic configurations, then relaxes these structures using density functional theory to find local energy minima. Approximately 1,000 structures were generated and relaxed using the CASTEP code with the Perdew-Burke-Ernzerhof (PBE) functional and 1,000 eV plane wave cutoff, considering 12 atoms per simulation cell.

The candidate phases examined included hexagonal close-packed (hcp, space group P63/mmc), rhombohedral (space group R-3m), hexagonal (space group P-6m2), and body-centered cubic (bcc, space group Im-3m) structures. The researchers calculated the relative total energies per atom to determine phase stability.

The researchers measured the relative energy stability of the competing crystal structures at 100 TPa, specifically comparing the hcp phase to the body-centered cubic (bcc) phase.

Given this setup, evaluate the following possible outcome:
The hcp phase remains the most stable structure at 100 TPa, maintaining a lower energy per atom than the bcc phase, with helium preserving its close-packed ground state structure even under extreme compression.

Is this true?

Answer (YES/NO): YES